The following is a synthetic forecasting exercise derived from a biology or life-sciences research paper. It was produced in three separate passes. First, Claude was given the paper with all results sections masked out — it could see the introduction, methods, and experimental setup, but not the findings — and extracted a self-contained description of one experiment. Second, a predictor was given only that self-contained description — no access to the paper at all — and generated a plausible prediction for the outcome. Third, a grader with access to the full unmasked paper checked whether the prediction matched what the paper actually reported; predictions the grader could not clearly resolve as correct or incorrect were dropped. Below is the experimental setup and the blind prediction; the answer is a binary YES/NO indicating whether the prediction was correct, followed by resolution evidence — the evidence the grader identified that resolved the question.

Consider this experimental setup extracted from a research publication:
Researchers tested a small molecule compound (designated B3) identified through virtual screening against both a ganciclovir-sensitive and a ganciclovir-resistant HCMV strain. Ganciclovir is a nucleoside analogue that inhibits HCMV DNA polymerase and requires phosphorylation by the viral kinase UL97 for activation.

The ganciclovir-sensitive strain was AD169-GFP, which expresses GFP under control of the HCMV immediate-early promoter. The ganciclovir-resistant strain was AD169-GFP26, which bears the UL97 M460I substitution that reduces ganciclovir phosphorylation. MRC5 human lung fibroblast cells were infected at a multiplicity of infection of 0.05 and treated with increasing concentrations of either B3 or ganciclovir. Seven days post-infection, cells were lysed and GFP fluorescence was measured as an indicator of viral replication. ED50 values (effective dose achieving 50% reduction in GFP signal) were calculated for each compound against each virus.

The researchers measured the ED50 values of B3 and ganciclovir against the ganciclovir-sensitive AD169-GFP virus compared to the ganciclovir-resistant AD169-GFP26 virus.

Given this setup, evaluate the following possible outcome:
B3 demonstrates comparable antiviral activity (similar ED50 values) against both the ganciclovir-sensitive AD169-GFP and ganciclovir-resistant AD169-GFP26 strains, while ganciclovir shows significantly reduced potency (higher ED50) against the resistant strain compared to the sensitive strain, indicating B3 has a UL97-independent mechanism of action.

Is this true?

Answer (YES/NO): YES